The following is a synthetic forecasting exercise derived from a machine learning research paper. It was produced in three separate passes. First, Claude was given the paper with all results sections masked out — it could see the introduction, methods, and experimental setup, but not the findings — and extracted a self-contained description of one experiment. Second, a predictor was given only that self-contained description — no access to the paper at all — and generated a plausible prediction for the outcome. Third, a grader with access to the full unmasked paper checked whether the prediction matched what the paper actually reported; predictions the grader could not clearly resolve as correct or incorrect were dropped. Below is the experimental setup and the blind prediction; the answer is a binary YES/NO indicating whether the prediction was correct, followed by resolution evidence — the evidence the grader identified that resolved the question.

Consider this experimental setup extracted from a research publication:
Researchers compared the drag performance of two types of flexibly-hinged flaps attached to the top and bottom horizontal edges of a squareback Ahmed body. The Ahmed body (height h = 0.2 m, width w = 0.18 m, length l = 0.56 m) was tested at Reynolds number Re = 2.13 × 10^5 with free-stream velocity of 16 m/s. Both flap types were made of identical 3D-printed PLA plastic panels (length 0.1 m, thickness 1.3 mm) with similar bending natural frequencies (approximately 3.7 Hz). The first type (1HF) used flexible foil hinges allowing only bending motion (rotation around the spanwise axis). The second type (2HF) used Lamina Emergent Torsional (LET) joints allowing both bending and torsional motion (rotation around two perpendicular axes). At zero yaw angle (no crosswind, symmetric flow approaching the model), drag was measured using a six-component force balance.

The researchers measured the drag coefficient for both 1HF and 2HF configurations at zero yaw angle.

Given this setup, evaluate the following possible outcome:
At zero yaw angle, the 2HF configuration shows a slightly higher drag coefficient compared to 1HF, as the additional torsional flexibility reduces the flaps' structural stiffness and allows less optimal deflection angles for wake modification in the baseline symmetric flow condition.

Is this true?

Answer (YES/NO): NO